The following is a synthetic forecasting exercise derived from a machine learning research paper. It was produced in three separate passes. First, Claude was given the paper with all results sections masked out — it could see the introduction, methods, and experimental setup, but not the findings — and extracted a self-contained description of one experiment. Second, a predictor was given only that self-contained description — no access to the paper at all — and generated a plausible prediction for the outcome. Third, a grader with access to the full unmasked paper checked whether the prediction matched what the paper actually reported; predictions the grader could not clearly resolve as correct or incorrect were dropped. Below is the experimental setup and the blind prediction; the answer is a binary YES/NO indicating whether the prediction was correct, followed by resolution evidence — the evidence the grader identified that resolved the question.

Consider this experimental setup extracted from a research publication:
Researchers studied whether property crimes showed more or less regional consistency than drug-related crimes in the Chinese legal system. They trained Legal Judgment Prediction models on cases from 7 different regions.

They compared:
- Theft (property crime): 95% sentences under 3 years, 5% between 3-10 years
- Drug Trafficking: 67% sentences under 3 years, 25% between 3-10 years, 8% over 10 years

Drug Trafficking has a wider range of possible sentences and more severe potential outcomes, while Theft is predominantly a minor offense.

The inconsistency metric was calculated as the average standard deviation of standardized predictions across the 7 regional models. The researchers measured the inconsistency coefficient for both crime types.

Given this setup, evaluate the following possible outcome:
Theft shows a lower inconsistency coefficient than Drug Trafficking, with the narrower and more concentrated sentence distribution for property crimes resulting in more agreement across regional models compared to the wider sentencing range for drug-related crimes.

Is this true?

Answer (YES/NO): YES